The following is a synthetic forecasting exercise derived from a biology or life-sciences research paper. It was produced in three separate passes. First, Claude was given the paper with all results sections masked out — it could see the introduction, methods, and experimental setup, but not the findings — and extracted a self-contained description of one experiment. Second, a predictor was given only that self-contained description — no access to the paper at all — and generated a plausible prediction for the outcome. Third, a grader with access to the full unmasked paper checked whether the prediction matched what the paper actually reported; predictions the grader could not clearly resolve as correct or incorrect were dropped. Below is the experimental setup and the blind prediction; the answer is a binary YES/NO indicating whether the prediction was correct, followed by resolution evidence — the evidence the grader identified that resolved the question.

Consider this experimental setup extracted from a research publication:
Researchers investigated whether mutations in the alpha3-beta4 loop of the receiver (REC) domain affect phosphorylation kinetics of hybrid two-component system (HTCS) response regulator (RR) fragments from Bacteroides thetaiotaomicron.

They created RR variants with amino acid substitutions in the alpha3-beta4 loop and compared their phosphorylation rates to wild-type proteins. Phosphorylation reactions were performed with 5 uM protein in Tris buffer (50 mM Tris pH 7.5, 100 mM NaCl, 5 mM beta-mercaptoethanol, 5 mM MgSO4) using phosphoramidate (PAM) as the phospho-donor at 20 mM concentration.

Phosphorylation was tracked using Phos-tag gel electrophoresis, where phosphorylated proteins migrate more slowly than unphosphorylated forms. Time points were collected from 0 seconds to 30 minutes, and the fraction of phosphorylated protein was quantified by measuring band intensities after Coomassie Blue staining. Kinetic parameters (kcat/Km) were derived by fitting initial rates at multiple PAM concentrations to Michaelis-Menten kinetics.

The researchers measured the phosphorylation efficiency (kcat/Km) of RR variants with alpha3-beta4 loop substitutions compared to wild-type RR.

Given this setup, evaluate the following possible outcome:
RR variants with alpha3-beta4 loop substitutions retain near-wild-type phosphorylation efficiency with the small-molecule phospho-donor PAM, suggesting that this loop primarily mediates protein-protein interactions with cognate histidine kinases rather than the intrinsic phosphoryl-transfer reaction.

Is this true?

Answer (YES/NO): NO